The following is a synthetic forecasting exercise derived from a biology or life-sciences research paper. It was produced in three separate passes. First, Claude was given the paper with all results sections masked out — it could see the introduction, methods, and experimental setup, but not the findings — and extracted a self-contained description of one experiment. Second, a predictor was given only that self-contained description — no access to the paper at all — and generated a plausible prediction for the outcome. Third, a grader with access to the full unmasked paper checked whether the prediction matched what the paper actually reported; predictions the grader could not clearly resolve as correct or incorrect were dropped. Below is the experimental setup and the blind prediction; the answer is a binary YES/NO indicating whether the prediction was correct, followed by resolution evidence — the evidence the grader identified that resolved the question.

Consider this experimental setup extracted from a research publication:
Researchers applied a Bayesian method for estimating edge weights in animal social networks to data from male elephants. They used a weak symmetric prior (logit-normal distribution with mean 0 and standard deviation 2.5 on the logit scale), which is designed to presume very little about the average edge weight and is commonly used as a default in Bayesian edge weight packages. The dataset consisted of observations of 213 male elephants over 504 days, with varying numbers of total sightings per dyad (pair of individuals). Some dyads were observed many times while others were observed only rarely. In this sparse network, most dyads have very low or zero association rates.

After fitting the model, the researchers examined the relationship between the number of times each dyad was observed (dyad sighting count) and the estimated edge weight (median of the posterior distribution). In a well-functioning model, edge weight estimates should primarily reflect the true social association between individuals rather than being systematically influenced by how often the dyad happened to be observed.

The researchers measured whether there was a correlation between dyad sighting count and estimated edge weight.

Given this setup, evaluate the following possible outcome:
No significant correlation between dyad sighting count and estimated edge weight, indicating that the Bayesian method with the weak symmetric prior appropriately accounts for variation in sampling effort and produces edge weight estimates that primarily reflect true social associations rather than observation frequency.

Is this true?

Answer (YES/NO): NO